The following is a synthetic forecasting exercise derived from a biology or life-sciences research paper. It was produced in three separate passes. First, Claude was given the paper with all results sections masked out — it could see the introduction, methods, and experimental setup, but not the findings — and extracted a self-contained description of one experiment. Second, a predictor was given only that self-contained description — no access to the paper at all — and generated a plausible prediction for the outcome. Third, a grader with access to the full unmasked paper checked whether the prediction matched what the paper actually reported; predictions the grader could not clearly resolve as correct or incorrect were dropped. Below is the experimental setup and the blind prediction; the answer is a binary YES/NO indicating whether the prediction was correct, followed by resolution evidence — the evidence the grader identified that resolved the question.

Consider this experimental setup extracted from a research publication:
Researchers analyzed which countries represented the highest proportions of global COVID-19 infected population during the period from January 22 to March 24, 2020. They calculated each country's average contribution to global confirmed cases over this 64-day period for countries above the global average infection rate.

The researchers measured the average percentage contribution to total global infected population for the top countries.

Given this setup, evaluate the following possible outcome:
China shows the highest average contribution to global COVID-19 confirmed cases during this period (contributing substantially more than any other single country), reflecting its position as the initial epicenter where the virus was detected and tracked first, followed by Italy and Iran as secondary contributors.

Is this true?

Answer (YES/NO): NO